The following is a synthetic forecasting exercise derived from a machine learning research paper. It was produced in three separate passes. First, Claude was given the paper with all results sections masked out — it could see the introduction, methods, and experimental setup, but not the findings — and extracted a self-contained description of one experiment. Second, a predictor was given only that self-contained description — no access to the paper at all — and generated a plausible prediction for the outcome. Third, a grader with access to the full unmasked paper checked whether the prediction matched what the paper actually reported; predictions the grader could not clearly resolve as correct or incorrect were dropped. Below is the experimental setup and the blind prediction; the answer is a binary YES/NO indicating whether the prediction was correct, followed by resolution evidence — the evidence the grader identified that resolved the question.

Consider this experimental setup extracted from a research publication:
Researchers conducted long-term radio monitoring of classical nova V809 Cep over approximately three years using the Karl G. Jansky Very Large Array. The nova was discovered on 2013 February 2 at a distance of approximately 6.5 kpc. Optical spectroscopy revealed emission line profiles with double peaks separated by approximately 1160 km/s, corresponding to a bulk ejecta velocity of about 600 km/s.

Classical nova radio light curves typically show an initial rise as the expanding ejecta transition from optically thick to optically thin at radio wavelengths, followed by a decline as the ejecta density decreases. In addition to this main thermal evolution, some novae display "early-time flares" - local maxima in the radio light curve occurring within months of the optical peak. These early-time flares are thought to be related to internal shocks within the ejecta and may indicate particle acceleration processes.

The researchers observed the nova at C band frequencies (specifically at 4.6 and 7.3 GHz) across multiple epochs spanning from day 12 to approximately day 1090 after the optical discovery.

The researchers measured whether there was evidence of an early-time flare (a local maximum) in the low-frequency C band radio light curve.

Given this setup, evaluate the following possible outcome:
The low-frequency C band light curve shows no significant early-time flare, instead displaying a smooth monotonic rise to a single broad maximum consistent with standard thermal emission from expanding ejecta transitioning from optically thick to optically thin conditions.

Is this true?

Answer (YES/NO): NO